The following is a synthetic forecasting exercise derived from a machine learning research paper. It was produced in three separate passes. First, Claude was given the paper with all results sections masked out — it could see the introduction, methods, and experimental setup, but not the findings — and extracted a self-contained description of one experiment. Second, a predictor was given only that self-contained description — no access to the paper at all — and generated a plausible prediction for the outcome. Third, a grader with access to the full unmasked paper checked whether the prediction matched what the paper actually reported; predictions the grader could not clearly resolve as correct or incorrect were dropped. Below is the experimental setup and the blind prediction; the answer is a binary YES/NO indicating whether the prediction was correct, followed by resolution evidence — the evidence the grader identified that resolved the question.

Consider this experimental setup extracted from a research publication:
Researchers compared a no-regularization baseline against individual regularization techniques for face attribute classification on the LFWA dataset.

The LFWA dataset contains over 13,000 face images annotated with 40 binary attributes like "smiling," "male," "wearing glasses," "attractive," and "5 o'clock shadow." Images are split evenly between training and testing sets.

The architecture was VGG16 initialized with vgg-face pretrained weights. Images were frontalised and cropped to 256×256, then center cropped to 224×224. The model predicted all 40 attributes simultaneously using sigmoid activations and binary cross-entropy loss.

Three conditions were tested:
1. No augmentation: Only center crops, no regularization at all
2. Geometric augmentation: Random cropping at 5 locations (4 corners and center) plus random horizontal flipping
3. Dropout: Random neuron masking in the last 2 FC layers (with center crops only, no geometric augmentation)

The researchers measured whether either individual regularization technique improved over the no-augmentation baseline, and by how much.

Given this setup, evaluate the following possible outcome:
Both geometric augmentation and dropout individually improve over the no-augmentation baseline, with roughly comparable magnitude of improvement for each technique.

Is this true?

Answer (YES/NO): NO